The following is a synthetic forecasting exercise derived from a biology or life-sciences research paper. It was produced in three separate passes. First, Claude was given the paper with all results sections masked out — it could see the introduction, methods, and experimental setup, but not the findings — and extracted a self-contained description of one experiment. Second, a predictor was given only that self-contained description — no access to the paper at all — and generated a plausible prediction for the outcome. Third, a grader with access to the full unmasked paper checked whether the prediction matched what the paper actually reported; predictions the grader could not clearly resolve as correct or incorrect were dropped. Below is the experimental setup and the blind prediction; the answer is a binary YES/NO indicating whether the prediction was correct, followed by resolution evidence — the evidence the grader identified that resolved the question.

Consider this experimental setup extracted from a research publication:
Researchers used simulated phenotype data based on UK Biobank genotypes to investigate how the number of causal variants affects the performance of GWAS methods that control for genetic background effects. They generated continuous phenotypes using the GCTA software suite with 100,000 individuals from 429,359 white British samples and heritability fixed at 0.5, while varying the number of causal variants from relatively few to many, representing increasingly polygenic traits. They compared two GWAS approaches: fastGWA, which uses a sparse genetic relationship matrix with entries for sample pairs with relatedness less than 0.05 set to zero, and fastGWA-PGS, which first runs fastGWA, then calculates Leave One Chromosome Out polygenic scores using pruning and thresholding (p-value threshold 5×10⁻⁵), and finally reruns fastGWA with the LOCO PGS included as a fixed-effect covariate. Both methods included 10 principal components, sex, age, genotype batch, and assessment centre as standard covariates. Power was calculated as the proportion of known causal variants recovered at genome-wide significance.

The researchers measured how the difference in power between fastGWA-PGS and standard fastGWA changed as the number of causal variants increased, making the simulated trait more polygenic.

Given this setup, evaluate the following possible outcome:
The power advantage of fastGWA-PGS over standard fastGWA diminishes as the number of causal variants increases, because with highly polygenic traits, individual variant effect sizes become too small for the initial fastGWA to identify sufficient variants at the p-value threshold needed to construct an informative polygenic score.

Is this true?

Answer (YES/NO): YES